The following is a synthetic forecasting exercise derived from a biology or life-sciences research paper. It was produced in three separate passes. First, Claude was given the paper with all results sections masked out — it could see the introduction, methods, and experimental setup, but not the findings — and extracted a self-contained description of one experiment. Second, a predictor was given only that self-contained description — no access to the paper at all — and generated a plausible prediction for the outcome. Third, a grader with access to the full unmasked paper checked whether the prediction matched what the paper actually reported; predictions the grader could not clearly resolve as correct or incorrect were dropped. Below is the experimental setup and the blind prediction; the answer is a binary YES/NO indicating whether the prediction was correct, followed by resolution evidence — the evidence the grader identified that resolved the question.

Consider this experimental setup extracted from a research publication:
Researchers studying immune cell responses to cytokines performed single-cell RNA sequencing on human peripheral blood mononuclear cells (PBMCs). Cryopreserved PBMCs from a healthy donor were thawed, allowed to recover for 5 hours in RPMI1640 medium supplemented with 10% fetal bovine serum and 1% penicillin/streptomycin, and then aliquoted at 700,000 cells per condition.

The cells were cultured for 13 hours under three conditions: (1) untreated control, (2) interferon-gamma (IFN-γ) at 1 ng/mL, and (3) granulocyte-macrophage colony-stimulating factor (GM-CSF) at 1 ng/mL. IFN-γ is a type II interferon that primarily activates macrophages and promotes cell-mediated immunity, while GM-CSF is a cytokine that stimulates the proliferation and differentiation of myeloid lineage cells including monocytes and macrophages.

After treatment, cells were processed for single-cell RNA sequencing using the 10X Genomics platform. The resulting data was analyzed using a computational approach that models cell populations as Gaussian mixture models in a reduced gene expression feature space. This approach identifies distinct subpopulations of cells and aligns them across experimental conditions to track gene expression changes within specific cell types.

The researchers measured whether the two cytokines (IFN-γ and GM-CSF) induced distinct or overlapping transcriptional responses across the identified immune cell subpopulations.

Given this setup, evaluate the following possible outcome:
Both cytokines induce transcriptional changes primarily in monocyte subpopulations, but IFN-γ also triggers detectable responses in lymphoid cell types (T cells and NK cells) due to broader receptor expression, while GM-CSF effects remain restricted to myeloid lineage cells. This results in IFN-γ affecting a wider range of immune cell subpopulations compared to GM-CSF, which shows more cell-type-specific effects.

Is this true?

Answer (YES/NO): NO